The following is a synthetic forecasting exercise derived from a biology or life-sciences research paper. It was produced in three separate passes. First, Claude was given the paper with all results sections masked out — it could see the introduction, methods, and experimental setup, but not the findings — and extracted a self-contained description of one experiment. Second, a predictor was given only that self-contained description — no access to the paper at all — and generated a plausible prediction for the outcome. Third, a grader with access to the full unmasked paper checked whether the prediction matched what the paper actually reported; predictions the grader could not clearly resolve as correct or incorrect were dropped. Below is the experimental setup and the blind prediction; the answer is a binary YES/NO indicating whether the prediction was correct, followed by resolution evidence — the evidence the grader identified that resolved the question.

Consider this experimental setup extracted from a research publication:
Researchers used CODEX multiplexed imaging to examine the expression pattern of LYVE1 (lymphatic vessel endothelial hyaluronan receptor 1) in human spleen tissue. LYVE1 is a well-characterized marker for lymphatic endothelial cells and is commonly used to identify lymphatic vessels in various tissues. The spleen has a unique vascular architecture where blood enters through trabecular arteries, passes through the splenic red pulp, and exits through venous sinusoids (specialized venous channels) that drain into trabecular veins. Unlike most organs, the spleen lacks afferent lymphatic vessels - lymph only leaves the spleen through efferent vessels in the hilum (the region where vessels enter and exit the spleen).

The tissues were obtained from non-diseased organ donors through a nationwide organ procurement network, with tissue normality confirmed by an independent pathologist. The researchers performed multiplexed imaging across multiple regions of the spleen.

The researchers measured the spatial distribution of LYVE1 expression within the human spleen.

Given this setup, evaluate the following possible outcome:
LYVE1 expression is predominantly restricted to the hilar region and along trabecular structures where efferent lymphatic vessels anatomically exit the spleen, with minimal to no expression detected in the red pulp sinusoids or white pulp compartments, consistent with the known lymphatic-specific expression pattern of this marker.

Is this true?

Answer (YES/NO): NO